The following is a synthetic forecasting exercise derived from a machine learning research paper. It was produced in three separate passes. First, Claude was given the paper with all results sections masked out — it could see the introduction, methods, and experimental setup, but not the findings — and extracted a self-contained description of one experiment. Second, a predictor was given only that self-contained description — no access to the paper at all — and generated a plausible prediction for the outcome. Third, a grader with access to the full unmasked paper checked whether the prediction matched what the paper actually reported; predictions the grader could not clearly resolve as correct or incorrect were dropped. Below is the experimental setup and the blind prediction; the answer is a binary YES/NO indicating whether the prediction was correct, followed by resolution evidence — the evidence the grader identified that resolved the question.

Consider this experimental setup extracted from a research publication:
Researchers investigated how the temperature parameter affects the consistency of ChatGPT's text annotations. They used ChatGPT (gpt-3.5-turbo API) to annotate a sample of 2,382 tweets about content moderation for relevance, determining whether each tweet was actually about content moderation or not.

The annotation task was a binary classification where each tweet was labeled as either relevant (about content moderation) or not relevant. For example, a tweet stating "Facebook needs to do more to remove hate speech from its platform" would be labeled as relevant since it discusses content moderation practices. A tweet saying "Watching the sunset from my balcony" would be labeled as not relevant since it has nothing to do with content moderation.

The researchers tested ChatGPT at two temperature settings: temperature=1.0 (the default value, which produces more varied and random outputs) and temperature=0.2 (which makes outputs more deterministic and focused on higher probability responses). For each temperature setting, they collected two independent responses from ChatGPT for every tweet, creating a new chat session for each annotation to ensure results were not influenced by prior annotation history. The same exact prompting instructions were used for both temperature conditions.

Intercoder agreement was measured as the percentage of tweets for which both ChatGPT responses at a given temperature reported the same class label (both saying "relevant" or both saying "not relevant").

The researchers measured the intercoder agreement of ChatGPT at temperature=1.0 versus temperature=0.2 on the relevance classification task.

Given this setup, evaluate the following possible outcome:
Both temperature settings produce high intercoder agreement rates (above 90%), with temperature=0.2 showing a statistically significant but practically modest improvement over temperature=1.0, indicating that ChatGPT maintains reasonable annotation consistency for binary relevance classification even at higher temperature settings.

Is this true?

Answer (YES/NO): NO